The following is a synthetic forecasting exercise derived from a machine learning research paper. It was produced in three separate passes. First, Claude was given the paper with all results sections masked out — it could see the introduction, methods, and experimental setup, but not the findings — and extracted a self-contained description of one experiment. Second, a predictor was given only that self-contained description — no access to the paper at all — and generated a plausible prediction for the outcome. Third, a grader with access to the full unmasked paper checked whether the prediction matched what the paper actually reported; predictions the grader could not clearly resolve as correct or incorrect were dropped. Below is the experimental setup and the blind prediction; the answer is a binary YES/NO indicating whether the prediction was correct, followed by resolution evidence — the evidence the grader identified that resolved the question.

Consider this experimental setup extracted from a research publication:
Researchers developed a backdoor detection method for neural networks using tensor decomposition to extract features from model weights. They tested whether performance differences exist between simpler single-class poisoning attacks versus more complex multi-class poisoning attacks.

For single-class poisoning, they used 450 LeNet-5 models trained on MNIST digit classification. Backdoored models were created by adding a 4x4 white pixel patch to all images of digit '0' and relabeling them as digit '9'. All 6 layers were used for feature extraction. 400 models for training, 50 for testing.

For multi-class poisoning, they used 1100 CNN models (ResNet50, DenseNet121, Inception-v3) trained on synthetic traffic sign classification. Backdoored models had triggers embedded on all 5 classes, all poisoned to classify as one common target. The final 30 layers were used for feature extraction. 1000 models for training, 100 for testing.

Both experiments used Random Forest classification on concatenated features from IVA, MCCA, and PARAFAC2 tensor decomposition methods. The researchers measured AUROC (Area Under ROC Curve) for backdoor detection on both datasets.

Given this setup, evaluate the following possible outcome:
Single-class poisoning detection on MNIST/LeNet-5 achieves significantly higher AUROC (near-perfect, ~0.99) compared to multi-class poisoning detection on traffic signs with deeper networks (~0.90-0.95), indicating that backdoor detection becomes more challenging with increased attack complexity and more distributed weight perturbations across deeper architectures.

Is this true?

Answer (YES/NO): NO